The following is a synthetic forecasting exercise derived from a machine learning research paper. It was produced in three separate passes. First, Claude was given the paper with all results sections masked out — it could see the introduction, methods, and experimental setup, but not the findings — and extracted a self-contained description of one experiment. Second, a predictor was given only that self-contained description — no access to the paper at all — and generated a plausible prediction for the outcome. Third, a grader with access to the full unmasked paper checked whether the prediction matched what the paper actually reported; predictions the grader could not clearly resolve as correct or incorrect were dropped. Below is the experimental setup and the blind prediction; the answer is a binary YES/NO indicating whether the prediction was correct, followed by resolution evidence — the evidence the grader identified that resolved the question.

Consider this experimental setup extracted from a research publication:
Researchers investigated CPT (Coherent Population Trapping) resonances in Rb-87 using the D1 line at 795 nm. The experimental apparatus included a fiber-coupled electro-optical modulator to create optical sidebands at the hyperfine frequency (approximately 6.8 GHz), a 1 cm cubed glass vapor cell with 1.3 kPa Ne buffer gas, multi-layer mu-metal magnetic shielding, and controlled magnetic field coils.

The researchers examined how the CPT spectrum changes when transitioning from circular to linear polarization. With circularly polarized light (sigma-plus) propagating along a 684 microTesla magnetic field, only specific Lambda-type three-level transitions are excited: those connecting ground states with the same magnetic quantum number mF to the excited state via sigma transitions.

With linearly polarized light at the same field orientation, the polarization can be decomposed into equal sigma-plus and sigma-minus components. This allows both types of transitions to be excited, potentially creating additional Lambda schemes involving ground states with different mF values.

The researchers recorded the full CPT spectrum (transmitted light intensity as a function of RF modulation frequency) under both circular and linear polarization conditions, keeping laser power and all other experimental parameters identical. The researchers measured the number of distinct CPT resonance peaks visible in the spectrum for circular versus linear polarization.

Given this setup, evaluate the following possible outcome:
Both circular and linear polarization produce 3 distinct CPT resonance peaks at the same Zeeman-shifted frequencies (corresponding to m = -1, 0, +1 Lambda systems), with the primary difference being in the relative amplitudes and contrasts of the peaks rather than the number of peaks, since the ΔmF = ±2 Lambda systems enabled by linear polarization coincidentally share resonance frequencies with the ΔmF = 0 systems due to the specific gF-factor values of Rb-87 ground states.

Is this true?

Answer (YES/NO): NO